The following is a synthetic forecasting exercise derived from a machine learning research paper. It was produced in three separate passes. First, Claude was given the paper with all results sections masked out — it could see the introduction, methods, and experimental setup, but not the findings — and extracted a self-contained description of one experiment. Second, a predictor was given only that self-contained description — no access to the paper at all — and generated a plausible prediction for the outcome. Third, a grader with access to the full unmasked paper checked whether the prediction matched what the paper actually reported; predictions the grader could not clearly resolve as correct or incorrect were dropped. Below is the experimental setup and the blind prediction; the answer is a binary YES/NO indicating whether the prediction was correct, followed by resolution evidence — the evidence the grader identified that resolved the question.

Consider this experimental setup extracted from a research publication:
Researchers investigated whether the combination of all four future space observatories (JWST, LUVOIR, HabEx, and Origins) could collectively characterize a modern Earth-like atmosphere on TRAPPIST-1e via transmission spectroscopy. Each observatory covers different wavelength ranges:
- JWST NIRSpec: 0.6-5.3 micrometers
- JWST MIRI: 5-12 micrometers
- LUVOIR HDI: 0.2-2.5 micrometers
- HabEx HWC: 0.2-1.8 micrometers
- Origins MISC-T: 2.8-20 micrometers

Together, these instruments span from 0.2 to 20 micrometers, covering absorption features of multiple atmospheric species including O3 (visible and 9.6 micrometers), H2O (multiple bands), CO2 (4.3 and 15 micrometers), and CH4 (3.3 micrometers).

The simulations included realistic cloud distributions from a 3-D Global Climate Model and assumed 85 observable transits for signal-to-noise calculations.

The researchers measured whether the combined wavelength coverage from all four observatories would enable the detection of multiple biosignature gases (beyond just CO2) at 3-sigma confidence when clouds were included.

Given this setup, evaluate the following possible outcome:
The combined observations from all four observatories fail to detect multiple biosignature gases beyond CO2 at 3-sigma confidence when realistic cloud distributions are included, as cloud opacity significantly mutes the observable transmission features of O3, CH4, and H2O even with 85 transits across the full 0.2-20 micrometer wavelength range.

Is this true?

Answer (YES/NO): YES